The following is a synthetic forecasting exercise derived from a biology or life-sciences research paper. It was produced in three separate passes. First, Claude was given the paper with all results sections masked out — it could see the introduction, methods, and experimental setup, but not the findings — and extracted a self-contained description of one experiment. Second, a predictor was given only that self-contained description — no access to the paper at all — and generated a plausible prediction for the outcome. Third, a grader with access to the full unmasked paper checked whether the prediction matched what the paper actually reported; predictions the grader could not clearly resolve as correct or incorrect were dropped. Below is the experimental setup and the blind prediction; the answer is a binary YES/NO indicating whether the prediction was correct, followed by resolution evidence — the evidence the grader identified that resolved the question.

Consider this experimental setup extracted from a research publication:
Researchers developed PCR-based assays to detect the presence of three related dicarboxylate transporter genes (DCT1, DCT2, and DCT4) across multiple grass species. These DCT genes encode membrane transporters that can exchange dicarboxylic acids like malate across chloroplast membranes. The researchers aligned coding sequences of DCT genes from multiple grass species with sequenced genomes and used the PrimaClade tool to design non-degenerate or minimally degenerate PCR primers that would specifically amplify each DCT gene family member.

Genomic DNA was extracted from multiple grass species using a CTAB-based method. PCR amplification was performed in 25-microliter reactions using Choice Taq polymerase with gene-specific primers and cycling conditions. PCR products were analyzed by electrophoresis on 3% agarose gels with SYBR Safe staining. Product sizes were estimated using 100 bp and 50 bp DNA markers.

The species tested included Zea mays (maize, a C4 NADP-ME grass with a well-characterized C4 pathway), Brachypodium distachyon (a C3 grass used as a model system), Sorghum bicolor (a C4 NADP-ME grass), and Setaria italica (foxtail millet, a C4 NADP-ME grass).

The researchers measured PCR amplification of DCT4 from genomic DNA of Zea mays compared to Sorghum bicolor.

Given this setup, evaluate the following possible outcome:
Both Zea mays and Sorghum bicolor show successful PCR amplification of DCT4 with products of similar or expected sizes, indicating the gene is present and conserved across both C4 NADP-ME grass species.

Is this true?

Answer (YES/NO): NO